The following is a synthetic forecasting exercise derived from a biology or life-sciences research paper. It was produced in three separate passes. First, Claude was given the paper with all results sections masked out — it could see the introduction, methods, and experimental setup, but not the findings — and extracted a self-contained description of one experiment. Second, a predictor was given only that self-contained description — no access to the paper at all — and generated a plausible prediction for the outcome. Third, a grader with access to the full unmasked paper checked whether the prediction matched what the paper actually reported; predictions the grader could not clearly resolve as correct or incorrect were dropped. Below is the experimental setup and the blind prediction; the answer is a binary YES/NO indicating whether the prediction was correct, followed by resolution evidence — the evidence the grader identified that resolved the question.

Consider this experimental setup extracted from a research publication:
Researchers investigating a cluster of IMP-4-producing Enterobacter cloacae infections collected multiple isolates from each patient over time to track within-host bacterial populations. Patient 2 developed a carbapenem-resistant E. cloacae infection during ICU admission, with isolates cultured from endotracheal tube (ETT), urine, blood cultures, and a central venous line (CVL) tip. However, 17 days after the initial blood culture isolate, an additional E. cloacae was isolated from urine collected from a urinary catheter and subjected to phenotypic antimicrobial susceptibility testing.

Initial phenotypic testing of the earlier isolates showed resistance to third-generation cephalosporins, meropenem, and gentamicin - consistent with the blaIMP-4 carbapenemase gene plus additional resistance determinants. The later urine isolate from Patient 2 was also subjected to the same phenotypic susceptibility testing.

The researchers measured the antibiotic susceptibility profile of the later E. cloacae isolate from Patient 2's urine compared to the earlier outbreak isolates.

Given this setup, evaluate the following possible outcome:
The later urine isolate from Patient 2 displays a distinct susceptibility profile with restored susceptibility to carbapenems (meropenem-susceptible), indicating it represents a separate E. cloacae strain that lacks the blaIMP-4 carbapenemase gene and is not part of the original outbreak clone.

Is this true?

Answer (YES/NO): NO